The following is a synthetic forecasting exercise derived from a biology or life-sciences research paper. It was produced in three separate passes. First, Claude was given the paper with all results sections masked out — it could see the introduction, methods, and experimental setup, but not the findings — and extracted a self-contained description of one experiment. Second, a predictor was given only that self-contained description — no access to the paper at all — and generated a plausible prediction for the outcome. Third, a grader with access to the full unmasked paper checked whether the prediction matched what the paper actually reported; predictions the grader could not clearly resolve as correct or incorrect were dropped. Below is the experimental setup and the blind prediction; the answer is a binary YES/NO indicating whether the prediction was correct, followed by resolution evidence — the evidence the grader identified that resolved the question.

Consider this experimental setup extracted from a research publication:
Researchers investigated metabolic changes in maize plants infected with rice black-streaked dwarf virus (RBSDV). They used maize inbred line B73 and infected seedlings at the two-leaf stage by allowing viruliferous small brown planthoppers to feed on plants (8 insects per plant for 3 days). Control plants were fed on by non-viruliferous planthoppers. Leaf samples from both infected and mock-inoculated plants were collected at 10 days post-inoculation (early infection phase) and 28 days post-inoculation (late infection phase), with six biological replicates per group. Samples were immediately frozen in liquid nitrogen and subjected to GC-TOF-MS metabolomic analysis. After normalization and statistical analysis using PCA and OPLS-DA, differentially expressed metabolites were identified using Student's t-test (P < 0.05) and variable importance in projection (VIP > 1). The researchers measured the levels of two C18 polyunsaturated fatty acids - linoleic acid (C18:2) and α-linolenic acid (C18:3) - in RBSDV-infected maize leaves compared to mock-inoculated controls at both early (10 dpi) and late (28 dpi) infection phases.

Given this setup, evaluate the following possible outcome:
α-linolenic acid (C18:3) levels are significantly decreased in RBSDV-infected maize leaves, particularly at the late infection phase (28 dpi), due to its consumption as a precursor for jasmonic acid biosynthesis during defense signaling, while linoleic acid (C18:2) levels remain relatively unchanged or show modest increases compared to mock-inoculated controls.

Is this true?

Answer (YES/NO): NO